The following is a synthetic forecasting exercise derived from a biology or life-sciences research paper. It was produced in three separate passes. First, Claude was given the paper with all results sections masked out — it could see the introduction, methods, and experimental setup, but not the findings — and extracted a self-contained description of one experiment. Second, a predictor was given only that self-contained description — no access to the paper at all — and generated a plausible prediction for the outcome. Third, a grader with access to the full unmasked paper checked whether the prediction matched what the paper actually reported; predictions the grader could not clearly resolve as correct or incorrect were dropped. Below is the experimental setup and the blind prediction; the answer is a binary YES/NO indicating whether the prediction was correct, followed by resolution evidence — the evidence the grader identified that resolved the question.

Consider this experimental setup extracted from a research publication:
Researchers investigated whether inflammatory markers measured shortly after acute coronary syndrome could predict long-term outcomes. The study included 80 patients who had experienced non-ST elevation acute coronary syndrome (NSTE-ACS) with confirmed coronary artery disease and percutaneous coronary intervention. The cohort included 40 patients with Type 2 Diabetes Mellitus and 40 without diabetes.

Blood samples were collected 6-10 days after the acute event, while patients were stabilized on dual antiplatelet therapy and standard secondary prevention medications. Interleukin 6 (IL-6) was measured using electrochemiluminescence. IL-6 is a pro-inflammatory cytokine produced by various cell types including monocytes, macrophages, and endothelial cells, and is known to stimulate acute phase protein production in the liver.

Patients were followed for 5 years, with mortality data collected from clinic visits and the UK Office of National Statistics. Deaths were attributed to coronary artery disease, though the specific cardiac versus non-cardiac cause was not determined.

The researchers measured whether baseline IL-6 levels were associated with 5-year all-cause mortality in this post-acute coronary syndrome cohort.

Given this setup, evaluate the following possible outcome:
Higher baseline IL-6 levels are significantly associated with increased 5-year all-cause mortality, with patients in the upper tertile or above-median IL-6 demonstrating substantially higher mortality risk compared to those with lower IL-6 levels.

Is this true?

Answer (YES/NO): NO